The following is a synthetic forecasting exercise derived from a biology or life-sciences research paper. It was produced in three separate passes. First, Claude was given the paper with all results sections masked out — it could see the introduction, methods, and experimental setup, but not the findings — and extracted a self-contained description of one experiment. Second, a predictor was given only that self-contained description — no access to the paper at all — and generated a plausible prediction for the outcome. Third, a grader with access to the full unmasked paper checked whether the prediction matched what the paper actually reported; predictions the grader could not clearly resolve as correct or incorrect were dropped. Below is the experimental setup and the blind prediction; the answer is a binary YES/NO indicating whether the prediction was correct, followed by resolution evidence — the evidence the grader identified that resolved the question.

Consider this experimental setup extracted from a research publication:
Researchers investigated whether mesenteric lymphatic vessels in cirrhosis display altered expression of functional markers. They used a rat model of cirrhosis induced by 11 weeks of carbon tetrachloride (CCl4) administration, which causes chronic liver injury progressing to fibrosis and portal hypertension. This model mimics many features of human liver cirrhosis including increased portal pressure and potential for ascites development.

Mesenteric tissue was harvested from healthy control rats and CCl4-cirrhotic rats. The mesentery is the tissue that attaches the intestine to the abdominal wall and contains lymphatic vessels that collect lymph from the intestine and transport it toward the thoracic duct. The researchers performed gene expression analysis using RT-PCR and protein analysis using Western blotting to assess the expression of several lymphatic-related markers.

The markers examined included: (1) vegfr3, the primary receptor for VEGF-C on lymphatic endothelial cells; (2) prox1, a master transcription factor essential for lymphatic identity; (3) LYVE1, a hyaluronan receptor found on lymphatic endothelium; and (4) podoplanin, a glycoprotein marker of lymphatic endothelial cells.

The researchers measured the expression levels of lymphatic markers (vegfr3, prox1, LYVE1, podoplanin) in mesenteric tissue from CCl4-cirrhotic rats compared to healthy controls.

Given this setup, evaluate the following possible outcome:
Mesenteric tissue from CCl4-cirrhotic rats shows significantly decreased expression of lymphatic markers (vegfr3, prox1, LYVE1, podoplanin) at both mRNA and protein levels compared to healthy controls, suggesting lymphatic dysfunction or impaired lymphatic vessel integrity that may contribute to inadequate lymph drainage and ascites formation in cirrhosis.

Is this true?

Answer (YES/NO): NO